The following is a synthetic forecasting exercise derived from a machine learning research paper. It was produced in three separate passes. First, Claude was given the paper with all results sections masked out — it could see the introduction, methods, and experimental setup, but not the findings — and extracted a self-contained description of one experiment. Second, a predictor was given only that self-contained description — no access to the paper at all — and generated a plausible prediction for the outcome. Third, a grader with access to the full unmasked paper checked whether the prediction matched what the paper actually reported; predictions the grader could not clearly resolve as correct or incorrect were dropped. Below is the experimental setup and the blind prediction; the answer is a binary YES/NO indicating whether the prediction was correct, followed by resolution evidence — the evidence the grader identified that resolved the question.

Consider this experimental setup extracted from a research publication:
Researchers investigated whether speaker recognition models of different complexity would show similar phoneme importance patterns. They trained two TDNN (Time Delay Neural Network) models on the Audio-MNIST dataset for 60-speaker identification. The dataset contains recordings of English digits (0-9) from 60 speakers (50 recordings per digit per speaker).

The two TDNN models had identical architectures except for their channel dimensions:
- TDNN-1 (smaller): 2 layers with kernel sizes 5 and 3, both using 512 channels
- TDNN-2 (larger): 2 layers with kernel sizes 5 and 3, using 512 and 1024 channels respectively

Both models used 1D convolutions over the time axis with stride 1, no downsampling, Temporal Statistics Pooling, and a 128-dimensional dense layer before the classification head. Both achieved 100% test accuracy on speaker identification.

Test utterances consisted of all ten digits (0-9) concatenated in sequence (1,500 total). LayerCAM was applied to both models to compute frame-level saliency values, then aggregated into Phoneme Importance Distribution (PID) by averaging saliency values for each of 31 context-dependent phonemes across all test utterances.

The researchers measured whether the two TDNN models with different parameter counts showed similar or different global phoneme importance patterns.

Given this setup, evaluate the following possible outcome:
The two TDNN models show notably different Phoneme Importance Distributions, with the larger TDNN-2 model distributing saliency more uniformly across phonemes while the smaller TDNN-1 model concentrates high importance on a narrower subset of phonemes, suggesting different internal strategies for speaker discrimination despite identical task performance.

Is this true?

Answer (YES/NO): NO